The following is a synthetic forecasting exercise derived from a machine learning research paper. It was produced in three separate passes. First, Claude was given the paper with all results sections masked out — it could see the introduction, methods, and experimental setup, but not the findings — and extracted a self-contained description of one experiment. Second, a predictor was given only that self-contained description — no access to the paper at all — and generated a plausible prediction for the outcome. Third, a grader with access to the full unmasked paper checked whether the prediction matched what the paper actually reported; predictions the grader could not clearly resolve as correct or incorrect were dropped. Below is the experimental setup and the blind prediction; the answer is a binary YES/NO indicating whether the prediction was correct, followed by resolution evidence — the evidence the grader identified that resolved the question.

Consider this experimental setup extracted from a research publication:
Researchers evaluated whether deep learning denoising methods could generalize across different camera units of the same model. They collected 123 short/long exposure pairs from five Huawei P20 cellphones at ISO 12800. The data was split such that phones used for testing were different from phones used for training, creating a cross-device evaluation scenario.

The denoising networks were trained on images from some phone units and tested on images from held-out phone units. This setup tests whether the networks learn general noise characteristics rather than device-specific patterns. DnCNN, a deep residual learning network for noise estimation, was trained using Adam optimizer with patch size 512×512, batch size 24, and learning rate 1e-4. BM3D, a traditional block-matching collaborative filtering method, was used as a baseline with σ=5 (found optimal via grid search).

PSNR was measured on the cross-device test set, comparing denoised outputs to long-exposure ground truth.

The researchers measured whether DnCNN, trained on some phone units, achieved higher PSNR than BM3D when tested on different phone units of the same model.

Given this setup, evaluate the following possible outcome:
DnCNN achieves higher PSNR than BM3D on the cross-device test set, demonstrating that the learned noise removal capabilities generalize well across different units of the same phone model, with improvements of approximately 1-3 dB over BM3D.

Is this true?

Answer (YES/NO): YES